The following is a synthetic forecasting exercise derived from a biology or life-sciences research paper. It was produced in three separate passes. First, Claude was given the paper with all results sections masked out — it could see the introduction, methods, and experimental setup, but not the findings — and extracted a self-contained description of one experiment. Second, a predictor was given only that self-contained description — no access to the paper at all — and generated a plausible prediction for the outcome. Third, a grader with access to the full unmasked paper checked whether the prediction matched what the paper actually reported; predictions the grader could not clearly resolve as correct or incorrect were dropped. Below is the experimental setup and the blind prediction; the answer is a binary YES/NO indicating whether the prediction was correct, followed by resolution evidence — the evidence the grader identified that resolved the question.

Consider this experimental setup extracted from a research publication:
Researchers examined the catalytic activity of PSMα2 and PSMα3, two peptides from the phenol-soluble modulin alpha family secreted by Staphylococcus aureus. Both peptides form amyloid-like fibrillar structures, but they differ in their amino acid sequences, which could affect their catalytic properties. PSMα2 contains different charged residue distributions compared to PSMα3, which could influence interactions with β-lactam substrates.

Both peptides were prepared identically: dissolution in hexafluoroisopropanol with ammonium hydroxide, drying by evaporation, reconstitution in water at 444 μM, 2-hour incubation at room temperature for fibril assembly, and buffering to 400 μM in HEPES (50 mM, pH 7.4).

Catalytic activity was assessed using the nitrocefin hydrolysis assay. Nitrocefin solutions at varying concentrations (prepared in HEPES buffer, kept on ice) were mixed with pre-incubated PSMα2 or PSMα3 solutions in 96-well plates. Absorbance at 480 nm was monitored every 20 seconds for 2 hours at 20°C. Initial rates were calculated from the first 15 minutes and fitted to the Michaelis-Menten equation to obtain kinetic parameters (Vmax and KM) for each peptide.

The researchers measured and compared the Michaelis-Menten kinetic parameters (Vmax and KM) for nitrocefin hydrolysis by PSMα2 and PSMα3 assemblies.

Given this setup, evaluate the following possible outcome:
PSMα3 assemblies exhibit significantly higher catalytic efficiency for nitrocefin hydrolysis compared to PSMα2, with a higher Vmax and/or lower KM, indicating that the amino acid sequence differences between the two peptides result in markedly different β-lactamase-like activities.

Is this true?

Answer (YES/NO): NO